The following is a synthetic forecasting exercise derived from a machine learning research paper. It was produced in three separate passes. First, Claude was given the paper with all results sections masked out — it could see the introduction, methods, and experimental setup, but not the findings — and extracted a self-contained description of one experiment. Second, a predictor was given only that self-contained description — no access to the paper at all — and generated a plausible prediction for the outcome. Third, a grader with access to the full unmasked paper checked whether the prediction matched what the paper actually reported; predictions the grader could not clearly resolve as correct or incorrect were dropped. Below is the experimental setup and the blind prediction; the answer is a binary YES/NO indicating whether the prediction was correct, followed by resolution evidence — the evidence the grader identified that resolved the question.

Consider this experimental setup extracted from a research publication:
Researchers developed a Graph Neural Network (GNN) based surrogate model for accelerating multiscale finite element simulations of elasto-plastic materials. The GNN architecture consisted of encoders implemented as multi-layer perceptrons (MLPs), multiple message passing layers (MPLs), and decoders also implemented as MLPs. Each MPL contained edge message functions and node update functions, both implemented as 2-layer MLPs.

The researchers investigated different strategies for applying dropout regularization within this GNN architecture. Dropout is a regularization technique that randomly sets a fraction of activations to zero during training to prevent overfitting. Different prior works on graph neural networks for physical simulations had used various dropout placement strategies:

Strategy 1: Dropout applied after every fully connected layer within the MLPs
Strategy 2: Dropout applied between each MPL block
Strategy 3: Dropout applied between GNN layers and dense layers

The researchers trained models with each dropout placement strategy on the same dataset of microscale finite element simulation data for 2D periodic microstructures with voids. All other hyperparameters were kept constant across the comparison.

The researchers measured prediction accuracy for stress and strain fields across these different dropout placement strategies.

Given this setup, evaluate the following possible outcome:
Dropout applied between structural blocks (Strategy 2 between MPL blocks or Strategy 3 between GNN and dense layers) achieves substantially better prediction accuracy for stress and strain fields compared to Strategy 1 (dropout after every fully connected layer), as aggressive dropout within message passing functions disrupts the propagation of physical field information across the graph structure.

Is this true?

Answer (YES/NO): NO